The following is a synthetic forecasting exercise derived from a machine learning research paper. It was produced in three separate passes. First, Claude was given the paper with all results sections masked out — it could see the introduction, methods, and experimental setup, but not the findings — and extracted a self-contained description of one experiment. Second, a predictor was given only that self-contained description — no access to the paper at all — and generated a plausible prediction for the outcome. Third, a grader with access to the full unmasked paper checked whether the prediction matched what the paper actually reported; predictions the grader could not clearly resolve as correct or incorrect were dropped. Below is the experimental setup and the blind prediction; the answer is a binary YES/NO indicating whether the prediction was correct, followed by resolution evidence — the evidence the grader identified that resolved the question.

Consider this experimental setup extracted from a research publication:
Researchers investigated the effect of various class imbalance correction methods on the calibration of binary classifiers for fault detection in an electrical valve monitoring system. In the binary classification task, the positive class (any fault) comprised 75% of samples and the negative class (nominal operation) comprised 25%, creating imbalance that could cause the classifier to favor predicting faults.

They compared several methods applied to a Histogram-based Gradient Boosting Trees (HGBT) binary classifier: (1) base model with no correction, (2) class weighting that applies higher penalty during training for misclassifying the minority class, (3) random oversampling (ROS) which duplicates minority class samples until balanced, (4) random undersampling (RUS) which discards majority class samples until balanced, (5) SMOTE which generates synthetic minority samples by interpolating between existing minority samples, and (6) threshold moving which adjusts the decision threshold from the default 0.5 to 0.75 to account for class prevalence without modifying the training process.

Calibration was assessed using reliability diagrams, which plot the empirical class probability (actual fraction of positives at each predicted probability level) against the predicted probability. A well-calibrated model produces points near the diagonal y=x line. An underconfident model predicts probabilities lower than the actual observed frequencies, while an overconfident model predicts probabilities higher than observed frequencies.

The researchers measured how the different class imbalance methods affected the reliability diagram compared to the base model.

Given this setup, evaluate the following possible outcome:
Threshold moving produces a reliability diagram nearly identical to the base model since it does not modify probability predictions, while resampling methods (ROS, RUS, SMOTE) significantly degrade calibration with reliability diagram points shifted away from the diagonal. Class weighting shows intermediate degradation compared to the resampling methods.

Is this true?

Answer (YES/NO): NO